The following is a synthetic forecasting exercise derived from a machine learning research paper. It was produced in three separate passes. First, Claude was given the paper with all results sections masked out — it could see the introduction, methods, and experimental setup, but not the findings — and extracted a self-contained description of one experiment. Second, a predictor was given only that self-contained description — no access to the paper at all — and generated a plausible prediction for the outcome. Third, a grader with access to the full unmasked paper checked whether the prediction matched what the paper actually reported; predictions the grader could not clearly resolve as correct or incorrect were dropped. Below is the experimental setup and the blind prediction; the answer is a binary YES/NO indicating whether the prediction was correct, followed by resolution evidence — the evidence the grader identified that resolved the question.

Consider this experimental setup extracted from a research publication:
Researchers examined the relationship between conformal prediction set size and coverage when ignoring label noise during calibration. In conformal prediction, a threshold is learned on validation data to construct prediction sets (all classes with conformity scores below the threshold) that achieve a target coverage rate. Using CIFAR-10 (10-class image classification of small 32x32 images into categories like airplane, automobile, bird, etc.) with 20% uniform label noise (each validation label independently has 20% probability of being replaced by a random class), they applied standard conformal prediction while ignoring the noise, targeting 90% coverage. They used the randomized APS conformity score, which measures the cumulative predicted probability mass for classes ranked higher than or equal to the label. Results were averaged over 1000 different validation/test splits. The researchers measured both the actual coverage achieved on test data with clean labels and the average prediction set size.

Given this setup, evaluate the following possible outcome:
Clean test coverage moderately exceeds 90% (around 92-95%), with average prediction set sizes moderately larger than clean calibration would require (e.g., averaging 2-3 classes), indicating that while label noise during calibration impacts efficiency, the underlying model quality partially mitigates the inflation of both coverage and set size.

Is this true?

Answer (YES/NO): NO